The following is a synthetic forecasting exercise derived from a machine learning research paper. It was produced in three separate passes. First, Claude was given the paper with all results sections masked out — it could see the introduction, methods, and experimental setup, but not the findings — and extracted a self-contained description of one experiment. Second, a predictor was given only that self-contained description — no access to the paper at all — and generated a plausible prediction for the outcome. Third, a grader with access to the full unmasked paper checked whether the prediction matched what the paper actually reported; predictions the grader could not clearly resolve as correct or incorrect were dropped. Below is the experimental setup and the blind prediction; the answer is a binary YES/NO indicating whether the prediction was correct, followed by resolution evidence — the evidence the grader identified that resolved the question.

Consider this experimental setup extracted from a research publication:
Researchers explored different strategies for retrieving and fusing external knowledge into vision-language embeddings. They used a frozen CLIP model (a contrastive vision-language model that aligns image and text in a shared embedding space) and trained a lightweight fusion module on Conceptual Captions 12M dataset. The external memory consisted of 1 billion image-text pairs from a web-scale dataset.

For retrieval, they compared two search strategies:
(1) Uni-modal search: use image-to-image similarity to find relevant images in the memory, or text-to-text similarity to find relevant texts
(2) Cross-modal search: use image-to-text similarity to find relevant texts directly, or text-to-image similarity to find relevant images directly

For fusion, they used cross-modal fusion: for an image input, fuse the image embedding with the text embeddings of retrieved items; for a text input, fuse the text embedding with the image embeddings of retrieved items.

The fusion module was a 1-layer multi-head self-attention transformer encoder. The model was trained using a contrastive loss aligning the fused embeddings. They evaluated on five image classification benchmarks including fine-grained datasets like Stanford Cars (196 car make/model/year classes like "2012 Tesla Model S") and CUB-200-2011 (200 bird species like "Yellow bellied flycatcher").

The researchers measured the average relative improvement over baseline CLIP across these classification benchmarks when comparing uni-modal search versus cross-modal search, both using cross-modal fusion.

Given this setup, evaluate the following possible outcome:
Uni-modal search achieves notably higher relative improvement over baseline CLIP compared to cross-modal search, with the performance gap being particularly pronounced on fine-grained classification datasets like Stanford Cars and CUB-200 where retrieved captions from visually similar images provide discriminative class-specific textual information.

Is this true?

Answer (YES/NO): YES